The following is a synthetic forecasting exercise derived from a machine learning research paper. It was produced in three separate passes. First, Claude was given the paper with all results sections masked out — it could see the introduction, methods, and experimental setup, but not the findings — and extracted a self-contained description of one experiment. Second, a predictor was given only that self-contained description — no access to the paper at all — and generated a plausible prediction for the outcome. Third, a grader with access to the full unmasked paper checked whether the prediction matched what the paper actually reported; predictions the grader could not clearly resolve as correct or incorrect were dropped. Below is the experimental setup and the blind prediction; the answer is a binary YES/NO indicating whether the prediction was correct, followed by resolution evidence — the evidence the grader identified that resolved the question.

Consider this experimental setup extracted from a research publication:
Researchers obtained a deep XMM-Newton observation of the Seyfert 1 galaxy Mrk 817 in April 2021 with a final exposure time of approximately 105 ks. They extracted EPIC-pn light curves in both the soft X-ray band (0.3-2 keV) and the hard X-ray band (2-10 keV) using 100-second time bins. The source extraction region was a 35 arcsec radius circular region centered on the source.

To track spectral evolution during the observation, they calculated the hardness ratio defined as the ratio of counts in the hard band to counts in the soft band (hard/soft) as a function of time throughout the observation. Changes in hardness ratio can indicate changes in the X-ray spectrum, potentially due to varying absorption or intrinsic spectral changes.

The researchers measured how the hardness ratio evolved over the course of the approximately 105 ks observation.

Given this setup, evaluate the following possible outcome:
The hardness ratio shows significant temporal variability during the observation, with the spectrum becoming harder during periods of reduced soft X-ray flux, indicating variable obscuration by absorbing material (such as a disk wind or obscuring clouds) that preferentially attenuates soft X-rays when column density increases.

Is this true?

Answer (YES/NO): NO